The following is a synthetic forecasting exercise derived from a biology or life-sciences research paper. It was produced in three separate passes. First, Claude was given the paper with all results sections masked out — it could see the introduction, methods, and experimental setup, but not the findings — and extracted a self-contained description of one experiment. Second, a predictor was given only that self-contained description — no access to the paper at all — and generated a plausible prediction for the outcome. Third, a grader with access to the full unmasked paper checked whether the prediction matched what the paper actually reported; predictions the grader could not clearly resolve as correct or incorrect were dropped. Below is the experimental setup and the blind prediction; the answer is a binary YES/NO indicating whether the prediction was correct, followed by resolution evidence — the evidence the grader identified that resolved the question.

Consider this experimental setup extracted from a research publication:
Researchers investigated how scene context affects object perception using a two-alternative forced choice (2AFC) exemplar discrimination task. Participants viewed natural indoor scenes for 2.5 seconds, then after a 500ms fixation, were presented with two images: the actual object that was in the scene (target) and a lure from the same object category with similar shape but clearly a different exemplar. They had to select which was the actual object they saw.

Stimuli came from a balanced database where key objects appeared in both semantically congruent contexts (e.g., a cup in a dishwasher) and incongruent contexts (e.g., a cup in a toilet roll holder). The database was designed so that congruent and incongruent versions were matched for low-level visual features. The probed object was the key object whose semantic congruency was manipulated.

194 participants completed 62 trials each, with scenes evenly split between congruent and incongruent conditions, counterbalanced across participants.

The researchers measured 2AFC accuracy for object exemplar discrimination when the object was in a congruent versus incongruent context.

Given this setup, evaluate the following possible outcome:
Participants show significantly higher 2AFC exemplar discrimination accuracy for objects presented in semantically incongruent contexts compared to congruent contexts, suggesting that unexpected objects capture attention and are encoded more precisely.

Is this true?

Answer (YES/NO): YES